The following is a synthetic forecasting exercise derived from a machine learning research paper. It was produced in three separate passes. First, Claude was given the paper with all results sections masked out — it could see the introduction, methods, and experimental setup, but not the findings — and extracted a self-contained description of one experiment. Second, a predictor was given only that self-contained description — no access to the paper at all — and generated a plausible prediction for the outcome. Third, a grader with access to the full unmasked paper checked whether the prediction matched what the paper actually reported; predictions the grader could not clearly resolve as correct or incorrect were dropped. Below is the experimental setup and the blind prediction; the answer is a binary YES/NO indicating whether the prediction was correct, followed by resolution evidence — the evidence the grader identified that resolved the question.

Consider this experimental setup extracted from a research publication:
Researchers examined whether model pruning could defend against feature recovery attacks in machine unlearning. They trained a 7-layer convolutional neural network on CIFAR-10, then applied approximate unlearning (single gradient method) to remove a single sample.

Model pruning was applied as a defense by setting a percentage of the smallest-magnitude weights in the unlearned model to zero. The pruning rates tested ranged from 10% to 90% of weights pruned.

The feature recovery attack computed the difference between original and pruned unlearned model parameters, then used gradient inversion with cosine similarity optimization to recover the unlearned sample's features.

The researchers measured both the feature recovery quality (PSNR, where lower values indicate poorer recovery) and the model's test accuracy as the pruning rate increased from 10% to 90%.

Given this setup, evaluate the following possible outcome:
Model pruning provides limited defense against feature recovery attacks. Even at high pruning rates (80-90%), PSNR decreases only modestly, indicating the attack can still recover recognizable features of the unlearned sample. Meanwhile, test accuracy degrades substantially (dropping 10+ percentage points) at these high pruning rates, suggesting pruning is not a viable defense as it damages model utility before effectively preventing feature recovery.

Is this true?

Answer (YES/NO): NO